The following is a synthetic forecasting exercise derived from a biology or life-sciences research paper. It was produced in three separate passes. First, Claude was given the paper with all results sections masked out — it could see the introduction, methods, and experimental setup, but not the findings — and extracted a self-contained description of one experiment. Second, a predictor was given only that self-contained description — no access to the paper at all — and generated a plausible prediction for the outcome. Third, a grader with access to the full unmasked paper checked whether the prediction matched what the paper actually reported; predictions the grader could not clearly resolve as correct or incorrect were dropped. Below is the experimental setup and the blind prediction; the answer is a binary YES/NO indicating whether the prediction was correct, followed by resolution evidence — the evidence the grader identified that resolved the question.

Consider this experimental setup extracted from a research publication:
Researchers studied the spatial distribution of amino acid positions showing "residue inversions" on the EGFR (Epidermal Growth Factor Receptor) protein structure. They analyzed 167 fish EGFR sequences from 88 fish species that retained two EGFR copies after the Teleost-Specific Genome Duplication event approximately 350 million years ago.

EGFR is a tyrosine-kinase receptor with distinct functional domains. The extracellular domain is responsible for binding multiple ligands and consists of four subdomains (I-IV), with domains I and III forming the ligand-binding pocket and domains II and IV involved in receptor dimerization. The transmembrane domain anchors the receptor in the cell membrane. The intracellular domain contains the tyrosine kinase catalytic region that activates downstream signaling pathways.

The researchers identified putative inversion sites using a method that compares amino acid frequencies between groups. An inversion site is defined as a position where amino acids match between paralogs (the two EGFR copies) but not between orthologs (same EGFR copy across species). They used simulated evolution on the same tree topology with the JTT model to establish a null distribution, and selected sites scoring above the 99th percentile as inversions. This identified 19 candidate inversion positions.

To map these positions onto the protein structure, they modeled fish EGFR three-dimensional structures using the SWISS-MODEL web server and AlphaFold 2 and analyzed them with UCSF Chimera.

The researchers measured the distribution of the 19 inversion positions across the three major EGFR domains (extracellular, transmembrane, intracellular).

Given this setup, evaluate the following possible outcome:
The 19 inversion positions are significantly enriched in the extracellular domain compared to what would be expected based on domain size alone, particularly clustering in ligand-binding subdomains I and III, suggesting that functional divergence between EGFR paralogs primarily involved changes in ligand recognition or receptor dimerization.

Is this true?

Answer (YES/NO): NO